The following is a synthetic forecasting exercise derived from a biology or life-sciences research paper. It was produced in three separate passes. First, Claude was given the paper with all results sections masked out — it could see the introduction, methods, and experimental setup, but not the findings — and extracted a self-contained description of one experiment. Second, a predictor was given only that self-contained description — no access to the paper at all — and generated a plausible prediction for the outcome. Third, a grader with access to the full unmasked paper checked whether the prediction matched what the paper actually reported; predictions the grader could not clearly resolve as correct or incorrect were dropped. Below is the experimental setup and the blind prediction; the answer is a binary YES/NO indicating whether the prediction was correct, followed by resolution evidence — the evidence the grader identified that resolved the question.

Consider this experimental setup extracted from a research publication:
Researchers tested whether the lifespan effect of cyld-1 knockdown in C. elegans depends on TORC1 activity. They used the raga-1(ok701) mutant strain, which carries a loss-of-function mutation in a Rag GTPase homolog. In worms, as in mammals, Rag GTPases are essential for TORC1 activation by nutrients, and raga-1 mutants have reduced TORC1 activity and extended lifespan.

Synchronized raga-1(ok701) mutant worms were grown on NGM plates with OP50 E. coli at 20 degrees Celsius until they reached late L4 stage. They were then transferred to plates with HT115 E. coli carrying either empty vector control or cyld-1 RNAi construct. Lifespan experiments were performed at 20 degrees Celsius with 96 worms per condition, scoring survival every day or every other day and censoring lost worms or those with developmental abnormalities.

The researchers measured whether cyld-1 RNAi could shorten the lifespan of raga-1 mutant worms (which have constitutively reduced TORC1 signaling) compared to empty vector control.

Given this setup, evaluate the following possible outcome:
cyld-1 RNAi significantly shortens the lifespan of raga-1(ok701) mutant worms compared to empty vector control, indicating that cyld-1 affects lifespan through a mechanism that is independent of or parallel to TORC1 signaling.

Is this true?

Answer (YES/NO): NO